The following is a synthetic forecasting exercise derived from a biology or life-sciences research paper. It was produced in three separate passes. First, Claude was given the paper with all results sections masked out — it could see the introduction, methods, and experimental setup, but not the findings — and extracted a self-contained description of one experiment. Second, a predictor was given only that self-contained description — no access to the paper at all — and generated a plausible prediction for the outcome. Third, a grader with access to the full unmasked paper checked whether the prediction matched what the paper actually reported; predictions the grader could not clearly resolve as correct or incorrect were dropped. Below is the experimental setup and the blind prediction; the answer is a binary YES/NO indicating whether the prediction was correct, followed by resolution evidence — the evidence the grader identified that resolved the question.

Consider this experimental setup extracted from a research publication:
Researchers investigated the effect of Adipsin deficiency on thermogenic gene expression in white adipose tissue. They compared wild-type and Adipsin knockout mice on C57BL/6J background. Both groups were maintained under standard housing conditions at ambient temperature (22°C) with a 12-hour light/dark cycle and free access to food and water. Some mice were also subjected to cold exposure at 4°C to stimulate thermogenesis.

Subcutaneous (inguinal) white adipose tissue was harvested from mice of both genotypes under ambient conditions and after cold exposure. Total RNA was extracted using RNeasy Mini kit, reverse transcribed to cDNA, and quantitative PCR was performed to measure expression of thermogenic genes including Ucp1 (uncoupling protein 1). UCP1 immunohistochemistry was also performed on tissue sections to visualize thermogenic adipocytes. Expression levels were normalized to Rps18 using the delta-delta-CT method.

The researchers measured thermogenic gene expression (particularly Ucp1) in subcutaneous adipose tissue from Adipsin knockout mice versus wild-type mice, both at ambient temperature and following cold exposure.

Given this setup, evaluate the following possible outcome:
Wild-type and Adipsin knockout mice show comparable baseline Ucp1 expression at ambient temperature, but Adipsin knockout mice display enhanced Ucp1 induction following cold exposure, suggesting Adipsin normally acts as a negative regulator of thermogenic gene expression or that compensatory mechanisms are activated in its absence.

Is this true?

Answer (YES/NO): NO